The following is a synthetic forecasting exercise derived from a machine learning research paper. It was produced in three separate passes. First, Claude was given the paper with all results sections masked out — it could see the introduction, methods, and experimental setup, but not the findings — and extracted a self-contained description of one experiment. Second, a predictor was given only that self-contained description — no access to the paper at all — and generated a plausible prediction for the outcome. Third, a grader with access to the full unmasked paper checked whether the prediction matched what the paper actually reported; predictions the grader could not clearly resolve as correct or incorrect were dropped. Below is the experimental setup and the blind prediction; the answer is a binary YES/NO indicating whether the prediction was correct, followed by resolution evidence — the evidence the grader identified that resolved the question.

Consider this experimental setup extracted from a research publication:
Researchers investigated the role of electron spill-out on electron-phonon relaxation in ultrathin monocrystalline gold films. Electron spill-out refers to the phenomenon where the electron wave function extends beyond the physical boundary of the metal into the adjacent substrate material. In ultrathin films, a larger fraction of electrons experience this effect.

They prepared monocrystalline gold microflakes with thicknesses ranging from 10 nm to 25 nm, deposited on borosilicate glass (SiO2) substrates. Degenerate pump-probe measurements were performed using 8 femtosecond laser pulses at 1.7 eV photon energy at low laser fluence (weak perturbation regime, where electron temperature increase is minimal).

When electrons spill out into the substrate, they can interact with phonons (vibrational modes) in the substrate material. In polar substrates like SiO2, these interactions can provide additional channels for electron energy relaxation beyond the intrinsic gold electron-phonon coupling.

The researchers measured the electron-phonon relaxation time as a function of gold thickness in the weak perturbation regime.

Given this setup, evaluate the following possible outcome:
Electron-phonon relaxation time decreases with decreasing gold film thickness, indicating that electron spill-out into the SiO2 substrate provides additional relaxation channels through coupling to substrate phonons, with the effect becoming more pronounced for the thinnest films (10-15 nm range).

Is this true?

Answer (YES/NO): NO